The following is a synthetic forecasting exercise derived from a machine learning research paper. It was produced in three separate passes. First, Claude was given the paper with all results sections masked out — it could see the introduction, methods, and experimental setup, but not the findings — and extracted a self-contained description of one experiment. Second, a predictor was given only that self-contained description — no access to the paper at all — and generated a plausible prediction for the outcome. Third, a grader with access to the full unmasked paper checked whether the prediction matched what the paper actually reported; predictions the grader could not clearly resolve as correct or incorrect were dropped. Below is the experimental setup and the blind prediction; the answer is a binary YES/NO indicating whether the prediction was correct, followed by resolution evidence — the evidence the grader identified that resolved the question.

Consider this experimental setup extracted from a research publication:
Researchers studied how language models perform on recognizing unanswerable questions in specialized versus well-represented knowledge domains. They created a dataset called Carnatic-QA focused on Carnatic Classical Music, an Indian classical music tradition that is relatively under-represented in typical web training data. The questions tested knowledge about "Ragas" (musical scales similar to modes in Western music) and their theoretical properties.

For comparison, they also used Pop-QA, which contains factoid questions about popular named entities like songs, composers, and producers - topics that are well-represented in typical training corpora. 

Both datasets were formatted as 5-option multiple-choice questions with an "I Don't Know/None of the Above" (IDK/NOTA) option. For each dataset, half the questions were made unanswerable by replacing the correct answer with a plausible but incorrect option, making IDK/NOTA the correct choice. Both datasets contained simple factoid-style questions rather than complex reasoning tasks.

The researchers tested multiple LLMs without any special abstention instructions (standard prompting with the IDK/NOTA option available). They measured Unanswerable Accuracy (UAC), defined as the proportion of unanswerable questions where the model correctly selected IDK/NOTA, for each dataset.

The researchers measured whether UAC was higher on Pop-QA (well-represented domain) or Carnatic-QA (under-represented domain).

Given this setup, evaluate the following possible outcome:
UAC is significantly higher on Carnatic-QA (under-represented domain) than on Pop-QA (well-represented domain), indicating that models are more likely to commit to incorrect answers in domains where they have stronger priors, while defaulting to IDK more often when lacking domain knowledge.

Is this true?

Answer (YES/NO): NO